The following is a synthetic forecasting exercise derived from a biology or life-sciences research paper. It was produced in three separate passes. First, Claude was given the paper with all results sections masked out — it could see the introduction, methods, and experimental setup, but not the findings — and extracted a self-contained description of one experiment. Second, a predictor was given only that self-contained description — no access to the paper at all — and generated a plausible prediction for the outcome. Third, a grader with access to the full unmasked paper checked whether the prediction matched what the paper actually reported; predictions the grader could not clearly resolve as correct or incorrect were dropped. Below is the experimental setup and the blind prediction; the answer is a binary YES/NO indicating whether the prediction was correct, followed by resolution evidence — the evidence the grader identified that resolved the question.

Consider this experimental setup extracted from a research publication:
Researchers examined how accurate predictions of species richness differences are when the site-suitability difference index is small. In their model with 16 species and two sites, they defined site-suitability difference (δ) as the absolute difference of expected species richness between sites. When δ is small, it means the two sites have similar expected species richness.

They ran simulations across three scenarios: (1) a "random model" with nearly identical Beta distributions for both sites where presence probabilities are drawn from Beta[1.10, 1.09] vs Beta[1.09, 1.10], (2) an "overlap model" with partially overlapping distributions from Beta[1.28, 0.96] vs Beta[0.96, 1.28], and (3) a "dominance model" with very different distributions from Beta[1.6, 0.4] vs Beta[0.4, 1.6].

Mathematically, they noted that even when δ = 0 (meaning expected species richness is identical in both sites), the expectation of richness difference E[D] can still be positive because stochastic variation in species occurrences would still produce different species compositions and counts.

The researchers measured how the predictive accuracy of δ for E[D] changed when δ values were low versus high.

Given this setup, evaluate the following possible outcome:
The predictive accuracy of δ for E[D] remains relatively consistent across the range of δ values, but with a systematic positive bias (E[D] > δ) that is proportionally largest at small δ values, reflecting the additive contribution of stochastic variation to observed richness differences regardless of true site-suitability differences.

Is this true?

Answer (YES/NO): NO